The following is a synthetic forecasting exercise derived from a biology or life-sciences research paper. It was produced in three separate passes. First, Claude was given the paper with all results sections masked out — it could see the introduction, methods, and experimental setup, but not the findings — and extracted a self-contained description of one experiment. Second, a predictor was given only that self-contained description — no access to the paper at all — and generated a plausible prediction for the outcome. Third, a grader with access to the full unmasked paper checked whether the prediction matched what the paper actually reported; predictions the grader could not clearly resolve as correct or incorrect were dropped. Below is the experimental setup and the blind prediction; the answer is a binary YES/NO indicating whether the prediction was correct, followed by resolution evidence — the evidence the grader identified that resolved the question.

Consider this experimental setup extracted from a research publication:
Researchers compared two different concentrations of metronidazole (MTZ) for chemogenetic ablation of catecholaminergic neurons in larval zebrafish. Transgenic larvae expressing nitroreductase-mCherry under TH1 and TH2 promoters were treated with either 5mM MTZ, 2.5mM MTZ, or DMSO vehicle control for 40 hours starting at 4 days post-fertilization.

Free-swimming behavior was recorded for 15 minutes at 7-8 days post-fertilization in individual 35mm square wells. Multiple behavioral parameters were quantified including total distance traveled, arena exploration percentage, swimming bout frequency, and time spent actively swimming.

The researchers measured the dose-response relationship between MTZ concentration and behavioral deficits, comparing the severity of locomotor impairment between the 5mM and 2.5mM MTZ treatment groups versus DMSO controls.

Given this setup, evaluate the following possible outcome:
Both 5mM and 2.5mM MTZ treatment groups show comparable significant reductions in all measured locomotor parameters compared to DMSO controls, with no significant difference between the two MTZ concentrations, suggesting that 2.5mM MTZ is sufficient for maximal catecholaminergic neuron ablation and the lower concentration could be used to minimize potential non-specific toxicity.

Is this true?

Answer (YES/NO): NO